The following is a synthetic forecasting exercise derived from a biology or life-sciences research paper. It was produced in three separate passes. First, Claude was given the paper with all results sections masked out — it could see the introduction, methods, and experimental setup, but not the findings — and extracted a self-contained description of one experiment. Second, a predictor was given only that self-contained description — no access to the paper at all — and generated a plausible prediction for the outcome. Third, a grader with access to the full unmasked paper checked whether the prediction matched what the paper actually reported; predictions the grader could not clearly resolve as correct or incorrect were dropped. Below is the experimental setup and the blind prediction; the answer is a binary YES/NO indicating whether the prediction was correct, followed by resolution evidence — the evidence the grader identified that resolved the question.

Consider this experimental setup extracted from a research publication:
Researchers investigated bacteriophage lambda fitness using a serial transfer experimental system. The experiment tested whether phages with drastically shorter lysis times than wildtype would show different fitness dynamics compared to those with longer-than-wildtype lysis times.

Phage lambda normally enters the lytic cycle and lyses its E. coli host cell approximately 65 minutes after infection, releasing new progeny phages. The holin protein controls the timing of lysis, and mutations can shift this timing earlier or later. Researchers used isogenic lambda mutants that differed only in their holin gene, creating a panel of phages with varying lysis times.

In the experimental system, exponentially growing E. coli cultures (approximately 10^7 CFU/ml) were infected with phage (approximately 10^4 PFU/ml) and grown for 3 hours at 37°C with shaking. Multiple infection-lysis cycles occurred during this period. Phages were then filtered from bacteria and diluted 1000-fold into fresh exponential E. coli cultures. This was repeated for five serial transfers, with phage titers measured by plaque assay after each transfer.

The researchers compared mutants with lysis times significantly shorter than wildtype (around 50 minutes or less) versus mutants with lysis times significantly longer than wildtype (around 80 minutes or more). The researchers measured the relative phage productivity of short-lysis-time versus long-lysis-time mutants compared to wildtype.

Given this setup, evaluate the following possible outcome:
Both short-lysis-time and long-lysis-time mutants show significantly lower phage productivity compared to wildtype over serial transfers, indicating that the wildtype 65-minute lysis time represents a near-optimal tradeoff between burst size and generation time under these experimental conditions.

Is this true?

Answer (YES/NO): YES